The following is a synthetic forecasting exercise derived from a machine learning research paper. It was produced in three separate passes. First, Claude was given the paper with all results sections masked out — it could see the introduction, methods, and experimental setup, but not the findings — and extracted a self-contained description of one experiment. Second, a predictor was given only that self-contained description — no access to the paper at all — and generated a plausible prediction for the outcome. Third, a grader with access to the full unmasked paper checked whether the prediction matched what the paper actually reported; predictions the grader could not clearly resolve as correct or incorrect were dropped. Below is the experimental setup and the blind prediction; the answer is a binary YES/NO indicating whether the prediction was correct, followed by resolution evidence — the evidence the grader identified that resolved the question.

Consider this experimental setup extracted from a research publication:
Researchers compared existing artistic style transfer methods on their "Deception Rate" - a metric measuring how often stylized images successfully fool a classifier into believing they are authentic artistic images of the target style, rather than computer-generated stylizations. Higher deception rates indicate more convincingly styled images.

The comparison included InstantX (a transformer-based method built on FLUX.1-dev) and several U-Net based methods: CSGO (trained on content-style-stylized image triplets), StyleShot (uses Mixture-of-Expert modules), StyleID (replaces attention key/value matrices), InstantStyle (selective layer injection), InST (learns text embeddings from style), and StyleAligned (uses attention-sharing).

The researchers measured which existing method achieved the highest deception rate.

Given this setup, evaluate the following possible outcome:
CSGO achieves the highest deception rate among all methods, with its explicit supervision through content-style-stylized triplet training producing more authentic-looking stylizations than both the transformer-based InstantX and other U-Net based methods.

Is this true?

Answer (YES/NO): NO